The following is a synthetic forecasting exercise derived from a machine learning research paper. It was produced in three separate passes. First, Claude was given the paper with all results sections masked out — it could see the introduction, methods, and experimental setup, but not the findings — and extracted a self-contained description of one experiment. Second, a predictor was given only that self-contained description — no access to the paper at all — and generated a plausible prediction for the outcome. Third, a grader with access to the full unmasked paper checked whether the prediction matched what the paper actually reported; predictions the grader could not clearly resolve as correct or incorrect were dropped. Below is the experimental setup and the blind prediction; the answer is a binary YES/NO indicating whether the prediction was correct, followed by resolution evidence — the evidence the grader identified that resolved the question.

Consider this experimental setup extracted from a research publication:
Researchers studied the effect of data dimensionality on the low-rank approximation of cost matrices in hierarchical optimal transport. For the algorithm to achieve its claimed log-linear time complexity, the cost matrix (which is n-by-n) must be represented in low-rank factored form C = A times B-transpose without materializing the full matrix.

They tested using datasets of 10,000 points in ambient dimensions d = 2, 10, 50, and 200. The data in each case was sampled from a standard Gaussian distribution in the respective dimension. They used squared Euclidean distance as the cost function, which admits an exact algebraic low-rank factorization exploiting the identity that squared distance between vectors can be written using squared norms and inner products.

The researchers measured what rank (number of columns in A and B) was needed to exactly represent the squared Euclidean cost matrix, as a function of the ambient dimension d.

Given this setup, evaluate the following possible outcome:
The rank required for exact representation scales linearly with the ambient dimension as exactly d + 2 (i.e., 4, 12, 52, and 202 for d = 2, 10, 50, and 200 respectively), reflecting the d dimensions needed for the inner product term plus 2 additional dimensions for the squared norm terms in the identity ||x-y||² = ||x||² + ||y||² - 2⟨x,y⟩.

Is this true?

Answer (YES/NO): YES